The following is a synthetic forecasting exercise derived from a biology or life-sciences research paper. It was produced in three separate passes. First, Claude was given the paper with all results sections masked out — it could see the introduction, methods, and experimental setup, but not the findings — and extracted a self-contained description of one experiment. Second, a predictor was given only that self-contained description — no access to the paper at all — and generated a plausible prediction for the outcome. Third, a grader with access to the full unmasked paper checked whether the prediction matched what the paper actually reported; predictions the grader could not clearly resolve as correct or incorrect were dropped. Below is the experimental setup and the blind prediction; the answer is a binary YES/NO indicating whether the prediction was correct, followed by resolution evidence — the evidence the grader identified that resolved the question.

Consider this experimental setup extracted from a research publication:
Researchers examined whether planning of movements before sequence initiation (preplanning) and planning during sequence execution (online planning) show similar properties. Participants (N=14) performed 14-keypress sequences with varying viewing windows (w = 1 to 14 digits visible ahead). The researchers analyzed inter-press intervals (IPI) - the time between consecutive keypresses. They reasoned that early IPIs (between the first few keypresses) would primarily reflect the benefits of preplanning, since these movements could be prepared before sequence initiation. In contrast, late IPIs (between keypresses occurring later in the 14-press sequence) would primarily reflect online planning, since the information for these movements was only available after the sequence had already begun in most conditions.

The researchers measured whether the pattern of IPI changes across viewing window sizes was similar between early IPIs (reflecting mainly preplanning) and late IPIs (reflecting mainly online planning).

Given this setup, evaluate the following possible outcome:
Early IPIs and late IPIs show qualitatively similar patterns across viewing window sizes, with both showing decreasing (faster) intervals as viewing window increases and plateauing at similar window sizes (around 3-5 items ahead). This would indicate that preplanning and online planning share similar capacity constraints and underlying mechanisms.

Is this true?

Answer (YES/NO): YES